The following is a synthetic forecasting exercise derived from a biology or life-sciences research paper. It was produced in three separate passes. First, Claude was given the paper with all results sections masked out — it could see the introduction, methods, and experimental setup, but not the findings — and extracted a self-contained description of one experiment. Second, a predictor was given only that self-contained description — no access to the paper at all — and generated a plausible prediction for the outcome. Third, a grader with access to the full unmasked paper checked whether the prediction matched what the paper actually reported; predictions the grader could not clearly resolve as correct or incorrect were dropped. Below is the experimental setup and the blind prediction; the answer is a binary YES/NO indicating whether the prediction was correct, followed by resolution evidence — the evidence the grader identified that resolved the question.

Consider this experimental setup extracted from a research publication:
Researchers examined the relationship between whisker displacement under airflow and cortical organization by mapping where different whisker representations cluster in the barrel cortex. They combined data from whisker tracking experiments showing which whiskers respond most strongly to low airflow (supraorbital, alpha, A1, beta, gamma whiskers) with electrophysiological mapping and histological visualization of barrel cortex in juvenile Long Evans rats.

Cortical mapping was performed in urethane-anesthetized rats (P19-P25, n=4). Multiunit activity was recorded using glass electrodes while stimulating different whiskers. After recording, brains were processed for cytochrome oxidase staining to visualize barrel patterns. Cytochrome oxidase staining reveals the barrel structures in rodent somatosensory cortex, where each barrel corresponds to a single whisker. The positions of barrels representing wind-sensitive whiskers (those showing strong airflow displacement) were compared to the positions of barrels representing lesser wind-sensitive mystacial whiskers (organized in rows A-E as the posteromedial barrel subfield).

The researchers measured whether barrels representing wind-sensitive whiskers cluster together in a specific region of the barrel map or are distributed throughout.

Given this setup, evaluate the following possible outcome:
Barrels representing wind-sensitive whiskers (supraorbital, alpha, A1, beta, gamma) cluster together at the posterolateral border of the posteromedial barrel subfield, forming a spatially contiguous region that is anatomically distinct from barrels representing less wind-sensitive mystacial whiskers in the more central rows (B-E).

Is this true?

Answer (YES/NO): YES